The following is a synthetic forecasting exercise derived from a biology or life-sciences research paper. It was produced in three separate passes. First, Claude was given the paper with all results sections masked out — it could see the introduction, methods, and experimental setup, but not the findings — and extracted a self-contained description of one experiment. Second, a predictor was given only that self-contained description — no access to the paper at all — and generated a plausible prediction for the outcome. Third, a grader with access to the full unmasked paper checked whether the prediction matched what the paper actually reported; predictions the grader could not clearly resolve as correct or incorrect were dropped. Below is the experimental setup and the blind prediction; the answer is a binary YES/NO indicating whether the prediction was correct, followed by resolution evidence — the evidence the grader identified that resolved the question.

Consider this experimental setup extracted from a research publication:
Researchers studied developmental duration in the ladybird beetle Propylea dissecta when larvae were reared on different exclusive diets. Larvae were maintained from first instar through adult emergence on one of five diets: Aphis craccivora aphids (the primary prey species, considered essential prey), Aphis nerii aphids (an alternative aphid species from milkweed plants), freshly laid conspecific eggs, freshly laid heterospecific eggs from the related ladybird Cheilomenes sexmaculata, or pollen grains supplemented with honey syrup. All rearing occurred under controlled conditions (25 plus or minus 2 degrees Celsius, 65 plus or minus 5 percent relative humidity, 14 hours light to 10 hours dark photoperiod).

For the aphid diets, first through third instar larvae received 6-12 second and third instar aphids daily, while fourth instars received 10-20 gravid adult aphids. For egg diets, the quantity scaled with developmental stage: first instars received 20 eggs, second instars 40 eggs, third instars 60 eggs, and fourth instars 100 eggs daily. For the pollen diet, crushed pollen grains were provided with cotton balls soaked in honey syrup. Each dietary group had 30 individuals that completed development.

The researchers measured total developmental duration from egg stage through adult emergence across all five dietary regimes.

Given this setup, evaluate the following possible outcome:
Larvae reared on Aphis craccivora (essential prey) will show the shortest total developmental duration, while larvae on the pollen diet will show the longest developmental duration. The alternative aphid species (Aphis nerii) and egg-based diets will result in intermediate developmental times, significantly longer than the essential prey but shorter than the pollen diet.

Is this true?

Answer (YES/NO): YES